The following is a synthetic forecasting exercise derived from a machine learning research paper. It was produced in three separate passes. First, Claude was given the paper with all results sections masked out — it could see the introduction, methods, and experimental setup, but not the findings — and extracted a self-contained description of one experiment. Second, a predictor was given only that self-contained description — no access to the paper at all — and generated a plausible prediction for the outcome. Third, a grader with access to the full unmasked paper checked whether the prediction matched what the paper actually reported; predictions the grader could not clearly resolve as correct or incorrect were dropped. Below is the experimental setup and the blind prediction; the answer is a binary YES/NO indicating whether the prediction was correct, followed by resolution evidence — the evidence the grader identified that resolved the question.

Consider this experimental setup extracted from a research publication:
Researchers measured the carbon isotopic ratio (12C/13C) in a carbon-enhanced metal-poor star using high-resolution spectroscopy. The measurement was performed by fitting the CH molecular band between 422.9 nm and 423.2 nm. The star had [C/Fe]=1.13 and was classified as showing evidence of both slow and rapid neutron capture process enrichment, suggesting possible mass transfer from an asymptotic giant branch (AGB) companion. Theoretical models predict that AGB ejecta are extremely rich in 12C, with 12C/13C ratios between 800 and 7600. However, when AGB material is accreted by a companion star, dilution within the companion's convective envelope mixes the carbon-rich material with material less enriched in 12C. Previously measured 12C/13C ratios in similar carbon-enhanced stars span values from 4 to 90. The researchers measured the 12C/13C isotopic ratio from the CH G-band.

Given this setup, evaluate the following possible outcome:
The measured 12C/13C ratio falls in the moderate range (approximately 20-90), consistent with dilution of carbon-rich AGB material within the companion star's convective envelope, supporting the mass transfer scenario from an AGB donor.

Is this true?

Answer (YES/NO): NO